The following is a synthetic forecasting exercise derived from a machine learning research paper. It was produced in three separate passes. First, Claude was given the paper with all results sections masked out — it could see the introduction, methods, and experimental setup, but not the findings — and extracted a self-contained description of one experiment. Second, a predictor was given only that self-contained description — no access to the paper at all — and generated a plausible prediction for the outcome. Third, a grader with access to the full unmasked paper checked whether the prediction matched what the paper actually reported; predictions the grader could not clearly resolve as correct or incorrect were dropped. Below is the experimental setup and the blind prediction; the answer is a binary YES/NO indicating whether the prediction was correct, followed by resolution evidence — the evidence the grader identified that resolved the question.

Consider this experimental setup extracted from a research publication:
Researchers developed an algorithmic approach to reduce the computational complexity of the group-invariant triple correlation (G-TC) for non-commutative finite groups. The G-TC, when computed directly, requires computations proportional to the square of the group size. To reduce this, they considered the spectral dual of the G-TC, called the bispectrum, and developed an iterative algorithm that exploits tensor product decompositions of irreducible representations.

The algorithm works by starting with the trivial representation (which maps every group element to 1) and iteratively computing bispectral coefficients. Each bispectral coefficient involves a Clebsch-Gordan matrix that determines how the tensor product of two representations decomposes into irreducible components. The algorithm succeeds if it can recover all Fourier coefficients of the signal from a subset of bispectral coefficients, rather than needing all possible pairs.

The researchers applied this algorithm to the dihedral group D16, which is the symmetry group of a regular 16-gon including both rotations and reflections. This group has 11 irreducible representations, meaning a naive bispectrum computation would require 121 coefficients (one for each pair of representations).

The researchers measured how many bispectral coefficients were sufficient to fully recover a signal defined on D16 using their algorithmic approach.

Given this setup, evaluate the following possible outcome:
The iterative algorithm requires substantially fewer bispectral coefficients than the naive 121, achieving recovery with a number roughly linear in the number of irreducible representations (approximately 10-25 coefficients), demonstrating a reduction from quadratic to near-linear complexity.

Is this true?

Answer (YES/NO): NO